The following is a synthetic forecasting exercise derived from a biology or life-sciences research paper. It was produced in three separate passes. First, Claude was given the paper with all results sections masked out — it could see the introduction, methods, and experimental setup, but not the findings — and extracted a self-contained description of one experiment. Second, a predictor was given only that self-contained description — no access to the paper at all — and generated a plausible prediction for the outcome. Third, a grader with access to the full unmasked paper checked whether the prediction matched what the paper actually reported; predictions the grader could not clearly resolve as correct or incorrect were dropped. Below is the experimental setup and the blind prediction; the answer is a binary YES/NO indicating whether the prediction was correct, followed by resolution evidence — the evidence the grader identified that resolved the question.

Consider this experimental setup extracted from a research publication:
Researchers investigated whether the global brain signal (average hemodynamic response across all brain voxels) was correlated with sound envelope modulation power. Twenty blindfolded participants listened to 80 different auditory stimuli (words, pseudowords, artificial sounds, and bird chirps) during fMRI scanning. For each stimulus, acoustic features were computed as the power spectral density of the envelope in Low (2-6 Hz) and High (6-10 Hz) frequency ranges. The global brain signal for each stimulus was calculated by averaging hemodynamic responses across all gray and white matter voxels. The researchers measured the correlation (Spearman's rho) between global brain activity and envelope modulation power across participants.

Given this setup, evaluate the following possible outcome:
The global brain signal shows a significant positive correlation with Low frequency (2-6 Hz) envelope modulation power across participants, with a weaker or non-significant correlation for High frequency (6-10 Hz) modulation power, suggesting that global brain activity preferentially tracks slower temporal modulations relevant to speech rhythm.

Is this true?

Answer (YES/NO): NO